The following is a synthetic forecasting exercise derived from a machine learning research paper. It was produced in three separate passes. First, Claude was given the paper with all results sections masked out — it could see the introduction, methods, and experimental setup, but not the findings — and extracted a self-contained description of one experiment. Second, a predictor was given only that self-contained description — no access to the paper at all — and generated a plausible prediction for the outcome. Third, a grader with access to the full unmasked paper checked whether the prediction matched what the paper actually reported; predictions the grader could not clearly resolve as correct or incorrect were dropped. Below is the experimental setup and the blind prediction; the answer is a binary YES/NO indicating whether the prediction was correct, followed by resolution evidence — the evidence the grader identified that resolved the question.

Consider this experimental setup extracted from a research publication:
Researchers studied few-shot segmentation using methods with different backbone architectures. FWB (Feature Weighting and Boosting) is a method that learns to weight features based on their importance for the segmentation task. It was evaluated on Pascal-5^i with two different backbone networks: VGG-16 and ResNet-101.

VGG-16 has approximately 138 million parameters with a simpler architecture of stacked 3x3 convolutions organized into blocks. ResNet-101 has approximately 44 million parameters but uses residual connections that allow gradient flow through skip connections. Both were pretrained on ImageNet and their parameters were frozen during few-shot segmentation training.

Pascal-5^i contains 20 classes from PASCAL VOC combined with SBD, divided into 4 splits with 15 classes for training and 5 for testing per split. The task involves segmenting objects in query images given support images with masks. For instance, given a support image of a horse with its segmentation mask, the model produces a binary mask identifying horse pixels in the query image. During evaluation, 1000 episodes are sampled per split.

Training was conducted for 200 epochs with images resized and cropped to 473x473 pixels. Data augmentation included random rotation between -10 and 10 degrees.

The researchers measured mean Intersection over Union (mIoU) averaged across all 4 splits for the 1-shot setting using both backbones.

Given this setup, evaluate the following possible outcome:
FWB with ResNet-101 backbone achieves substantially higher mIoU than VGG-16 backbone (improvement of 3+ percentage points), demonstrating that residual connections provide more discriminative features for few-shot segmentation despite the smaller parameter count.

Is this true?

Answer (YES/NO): YES